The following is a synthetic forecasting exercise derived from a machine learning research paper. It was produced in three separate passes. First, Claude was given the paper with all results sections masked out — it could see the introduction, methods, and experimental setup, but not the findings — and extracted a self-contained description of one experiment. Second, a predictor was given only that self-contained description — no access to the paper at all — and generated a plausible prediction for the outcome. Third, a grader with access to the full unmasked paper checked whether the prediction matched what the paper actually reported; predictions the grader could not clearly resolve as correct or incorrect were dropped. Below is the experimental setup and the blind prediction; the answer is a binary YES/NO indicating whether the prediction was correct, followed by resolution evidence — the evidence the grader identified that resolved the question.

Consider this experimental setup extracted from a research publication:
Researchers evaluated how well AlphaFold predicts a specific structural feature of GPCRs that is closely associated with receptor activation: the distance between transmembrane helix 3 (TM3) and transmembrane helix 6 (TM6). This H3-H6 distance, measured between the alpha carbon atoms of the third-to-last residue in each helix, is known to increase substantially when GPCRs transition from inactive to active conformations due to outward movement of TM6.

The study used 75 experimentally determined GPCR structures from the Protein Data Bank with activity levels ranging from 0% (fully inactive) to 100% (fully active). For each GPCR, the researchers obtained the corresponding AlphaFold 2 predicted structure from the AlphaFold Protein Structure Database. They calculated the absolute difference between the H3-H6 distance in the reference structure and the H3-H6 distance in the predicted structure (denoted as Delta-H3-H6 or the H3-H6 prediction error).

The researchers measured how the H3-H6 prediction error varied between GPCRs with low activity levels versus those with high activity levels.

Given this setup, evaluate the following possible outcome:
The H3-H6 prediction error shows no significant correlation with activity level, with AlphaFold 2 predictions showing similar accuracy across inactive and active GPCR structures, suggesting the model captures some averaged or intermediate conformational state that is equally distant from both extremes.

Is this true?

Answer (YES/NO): NO